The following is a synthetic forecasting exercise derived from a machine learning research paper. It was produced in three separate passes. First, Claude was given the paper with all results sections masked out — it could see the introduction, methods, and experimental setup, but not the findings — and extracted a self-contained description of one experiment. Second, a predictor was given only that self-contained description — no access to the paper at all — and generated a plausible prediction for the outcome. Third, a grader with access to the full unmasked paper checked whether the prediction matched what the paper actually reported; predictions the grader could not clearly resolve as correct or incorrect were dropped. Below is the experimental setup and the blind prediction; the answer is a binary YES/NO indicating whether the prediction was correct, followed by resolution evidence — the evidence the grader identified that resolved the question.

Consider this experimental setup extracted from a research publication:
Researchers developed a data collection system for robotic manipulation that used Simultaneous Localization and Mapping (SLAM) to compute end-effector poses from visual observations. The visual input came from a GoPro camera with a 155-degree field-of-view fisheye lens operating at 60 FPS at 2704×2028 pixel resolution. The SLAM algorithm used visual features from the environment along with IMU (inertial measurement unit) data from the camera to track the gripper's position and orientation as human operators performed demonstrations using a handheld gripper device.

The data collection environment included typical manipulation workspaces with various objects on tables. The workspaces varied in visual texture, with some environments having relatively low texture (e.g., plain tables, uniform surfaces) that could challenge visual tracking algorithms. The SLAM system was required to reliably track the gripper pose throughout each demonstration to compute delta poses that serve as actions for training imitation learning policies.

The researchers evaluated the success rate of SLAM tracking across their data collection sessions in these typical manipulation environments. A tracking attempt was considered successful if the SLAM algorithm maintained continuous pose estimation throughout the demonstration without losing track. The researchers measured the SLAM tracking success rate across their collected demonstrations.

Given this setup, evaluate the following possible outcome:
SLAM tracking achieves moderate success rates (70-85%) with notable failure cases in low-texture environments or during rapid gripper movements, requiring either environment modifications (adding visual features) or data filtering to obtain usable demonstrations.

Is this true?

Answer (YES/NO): YES